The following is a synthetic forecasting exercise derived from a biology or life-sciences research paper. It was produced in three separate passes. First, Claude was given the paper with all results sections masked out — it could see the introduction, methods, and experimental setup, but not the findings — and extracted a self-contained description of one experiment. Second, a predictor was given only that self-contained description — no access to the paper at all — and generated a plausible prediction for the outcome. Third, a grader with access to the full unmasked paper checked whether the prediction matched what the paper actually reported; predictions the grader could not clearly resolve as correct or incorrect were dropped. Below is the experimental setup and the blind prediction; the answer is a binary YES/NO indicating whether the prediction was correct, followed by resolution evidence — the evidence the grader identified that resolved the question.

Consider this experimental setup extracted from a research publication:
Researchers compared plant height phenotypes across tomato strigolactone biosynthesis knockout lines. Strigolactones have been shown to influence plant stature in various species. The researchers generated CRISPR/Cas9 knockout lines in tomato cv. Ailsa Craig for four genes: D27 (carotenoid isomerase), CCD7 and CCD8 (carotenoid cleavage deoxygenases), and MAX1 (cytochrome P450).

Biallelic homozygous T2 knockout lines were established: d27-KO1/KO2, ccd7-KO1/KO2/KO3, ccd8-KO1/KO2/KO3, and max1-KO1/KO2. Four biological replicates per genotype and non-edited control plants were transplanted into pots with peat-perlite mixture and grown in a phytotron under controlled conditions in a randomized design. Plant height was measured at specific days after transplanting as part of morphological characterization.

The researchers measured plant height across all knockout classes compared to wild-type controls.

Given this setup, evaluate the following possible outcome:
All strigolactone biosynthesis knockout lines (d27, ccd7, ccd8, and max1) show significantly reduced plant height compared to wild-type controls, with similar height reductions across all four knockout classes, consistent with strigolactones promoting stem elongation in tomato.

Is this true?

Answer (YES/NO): NO